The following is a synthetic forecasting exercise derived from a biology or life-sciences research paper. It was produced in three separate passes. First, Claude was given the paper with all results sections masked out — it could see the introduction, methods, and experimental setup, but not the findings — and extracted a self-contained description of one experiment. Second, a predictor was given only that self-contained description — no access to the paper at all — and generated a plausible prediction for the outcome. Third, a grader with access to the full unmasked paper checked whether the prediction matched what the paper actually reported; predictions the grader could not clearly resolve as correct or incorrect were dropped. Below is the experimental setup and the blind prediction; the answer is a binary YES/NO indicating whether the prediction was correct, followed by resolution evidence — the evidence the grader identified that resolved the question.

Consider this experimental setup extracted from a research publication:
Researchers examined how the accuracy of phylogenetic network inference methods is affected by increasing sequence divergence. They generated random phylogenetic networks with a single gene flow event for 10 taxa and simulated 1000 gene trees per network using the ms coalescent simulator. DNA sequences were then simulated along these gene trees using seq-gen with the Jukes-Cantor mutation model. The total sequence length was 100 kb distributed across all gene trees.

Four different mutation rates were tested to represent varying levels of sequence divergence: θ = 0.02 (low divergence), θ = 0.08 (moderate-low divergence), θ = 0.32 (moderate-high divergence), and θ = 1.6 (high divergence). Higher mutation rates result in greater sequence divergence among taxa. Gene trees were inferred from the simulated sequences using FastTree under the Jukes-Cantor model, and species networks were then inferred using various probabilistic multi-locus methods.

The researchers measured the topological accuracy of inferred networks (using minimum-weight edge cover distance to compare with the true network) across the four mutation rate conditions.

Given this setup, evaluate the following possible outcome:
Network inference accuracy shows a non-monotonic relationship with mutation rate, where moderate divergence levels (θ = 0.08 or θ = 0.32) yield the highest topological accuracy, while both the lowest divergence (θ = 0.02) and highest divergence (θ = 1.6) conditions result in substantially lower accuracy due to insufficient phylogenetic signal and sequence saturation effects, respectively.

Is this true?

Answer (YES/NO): NO